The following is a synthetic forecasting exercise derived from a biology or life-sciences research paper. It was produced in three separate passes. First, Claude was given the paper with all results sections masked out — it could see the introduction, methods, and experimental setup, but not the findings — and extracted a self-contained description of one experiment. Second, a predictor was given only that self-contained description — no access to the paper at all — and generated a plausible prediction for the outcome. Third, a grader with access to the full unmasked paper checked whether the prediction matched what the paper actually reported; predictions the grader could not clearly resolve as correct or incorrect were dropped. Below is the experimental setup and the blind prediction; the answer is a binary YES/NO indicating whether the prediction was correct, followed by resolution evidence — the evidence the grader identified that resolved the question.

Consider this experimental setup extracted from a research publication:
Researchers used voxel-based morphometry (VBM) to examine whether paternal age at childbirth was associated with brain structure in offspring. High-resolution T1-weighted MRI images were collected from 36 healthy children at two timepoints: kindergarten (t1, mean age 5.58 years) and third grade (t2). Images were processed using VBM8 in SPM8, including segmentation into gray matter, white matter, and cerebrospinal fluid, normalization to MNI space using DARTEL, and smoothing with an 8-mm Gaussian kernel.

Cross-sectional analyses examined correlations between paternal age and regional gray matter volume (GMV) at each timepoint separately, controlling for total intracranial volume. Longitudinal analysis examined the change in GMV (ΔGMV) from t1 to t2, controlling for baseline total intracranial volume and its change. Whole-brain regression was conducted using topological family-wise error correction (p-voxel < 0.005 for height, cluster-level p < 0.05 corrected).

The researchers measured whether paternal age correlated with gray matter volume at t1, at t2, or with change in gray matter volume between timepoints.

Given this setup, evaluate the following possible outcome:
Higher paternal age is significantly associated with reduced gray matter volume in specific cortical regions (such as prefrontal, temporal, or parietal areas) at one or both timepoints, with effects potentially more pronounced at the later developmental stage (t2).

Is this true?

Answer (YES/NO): NO